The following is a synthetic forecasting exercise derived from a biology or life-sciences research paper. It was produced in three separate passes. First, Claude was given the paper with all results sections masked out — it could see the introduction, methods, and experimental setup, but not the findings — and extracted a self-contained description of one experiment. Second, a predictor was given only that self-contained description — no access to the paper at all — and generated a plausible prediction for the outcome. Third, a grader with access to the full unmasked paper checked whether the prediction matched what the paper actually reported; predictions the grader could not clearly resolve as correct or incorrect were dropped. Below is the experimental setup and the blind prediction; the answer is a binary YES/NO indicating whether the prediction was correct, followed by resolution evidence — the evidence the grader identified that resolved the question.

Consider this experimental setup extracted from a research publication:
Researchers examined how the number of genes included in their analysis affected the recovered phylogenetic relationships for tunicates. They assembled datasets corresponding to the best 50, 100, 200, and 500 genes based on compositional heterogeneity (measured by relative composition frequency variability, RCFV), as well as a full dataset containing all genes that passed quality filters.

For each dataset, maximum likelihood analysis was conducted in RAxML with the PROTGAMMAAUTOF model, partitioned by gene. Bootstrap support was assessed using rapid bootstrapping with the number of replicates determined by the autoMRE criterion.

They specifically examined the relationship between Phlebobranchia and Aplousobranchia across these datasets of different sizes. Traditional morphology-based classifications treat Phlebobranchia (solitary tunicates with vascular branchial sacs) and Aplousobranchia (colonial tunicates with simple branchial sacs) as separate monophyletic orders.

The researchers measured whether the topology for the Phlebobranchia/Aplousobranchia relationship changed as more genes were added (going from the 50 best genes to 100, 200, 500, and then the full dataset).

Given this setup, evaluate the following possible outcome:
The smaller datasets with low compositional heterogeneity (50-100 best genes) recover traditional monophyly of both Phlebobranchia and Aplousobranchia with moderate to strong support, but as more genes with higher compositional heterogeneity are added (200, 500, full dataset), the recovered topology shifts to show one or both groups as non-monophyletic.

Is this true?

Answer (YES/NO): NO